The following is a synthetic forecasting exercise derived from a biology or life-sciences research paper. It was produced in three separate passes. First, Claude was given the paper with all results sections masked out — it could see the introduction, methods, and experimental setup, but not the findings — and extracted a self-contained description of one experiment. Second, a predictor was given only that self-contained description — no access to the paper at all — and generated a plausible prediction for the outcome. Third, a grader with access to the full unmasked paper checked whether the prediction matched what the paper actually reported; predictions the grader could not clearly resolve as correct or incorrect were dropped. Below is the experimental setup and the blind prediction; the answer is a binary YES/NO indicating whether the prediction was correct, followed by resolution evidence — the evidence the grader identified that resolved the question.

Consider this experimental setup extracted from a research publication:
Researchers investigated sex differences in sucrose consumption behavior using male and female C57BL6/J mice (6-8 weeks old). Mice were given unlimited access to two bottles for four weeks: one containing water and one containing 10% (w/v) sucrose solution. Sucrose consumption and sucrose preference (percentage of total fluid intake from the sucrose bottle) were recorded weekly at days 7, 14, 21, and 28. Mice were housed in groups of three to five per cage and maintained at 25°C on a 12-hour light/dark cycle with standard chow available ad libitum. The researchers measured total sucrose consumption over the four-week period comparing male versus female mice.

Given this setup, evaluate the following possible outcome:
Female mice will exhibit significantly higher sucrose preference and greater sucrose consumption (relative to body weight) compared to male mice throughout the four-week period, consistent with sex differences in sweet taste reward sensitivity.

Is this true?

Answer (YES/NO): NO